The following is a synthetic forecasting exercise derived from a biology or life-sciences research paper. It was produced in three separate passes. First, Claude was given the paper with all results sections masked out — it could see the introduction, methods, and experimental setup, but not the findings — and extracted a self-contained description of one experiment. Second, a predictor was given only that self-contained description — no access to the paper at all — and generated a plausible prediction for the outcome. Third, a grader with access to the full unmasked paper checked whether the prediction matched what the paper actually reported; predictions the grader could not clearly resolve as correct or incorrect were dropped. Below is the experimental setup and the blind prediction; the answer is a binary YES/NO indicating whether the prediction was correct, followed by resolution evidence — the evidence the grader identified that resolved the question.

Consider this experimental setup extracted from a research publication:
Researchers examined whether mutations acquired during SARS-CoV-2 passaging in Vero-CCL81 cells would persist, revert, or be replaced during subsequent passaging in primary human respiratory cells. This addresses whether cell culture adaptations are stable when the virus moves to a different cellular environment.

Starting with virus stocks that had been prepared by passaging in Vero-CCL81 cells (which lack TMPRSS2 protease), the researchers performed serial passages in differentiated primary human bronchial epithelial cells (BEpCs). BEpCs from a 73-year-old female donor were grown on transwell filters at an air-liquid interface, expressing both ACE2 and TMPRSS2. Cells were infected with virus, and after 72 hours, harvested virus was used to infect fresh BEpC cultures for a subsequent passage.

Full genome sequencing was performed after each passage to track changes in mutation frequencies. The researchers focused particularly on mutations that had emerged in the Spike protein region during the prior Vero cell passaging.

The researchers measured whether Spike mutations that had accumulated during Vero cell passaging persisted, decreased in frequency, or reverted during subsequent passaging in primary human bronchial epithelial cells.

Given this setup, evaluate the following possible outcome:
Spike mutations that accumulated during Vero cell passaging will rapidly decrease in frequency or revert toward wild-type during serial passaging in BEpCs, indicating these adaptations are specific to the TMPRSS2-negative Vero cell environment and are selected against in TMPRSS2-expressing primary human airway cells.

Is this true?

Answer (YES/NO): YES